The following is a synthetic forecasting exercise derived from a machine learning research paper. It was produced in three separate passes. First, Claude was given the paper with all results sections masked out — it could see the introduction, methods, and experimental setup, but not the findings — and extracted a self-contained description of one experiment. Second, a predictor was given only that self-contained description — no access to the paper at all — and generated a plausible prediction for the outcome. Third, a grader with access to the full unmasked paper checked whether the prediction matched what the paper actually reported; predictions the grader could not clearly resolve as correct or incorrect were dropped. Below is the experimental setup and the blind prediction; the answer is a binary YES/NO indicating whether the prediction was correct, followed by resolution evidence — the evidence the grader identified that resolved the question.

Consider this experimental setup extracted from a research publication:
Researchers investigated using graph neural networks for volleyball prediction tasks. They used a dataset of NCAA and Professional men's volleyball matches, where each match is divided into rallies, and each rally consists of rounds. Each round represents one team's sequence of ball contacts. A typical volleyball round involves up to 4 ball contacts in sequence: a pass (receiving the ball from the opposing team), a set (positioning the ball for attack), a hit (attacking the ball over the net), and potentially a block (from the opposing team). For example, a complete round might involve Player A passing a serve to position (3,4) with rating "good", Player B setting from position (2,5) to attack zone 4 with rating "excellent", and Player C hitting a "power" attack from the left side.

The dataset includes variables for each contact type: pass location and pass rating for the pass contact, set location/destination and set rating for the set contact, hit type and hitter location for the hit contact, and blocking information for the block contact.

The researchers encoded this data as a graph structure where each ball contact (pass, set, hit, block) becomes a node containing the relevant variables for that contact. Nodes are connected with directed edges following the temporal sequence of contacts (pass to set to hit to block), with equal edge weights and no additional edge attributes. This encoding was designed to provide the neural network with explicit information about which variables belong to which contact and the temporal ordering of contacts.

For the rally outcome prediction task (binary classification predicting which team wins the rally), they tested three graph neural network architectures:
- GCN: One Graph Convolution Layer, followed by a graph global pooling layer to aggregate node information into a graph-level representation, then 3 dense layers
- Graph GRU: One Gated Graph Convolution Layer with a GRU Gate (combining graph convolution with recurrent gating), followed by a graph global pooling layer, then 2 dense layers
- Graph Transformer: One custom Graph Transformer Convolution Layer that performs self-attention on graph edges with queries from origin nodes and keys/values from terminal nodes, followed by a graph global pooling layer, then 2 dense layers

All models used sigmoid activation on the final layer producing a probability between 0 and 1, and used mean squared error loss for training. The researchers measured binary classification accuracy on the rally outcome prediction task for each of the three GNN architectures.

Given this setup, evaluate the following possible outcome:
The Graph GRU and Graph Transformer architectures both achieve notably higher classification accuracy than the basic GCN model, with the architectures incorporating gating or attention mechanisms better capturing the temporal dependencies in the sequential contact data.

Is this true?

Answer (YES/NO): NO